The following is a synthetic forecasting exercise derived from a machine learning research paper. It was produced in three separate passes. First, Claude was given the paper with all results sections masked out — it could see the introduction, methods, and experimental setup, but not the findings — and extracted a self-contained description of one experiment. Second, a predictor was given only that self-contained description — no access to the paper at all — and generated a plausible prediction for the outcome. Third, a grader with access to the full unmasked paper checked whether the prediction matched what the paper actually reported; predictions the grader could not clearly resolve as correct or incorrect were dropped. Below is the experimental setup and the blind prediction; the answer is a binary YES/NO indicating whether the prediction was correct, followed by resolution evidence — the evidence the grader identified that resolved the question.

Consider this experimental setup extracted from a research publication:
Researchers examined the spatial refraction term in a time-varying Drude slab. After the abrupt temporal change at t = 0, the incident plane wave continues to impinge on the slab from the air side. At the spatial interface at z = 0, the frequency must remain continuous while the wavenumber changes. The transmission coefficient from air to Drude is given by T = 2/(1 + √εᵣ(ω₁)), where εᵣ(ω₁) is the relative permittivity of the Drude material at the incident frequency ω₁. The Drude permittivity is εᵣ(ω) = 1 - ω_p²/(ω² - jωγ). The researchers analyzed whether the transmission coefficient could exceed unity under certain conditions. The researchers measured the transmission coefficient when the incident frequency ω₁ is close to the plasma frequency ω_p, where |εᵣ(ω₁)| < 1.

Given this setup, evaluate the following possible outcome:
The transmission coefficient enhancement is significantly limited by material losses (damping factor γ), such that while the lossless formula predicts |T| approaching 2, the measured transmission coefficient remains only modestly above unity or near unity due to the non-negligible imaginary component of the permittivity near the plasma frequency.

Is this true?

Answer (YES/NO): NO